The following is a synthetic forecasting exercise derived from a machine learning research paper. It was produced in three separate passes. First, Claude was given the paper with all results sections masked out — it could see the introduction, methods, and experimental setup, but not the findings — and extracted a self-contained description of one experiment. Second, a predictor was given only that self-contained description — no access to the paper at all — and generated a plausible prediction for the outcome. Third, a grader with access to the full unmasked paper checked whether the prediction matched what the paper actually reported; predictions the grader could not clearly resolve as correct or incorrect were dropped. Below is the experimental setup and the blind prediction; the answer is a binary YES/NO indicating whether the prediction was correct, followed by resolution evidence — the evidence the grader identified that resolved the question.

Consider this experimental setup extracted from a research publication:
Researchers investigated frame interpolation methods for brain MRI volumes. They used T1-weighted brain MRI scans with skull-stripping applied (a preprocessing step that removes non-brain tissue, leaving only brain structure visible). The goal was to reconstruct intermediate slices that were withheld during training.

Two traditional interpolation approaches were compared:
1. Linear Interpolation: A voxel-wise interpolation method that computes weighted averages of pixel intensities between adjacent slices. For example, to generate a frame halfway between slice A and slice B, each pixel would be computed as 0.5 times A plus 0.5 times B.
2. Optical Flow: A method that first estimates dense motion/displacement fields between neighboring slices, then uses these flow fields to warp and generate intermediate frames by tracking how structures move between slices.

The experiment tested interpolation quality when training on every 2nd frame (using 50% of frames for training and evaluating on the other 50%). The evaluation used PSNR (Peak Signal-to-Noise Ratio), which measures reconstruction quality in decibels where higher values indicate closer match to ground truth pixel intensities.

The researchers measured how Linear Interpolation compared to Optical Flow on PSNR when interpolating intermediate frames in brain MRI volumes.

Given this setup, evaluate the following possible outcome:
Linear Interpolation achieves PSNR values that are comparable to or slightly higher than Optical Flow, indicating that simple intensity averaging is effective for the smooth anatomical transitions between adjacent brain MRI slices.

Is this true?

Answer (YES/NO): NO